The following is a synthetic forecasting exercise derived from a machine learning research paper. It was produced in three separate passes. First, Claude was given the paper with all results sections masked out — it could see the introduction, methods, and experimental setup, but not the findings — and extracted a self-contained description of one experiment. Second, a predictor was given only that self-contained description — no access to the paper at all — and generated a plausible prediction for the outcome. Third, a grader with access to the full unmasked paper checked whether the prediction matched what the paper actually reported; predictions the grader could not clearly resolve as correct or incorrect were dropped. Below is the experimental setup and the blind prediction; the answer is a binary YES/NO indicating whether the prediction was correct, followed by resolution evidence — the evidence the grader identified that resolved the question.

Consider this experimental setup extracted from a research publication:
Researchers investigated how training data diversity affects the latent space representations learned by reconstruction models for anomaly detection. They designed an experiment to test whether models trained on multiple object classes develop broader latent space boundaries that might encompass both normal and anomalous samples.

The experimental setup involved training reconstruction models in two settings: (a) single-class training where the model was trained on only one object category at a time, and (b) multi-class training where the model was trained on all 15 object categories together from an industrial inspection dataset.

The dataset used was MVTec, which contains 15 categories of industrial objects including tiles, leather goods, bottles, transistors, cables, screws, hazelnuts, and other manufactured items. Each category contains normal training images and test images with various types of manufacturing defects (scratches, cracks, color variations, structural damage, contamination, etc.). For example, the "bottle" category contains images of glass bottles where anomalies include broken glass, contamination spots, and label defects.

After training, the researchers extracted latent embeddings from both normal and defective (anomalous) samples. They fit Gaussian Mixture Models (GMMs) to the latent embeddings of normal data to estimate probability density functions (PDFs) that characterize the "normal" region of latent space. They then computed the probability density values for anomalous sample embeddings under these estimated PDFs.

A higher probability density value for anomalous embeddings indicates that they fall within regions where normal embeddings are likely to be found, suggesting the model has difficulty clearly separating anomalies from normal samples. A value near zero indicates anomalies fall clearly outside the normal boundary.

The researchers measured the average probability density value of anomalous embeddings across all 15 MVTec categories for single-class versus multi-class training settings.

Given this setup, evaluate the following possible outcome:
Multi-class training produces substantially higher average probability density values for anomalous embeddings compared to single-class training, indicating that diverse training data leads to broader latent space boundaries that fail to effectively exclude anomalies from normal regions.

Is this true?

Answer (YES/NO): YES